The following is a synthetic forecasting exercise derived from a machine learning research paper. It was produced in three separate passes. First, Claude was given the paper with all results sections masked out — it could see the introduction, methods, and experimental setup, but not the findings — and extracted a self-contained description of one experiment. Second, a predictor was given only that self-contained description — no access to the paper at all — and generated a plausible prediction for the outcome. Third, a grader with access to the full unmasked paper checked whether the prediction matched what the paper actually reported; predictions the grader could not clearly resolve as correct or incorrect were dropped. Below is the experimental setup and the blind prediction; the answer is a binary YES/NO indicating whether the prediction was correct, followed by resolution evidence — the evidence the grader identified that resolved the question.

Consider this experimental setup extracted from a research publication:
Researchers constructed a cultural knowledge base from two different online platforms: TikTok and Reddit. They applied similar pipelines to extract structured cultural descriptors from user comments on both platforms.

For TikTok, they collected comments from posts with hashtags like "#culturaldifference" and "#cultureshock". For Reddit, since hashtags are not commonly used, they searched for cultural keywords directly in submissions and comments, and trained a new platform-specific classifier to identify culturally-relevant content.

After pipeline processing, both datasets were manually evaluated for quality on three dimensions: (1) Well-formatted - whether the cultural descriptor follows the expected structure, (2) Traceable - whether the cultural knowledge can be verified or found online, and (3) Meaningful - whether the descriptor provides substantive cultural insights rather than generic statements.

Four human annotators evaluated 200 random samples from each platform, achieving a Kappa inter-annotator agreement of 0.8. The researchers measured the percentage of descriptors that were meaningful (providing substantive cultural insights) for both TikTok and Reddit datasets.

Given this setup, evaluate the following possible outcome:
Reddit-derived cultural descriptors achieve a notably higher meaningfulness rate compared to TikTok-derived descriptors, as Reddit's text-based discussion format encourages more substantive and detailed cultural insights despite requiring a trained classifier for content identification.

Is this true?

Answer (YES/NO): NO